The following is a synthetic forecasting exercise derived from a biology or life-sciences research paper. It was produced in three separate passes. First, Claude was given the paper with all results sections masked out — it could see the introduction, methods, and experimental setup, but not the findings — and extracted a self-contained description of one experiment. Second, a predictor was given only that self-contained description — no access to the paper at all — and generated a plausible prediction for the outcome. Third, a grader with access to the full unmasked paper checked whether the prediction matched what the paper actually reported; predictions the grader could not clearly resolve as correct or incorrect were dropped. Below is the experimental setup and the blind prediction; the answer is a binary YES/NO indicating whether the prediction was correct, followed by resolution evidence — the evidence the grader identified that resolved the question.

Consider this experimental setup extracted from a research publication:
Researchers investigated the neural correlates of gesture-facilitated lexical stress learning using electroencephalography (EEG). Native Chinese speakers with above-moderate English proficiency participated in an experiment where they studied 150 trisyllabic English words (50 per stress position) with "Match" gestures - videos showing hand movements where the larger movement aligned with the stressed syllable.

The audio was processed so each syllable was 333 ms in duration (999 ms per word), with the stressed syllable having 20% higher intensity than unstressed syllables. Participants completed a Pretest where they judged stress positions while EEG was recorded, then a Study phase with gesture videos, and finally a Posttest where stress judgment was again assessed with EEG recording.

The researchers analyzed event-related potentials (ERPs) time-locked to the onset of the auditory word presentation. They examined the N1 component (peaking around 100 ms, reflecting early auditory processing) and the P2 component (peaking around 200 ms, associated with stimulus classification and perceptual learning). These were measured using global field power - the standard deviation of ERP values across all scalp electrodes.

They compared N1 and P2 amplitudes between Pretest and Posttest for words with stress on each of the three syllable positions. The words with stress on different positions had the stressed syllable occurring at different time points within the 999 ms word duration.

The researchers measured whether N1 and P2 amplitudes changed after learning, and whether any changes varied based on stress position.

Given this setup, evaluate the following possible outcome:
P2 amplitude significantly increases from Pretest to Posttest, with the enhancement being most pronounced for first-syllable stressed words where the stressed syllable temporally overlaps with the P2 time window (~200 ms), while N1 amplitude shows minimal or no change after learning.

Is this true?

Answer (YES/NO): NO